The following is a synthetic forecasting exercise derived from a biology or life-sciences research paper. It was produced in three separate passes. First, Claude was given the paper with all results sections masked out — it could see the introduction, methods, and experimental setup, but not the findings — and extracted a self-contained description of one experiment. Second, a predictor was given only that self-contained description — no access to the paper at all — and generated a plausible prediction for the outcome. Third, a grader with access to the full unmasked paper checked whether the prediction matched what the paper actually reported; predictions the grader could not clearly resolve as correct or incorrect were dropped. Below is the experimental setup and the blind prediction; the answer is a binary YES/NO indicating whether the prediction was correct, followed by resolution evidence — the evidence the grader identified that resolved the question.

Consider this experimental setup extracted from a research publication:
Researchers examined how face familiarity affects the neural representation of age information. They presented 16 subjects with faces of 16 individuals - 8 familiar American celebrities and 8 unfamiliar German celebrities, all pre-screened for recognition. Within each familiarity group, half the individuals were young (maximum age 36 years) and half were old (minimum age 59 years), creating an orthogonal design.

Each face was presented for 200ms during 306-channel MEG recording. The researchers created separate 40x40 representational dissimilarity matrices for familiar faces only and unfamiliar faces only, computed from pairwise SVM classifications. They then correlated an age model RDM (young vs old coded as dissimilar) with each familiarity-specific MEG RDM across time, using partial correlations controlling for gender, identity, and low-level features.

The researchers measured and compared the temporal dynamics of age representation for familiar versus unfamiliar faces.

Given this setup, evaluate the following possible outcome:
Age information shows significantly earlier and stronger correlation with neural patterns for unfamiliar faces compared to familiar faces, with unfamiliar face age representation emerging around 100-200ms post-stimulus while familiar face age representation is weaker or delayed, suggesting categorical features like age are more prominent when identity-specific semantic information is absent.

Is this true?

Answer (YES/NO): NO